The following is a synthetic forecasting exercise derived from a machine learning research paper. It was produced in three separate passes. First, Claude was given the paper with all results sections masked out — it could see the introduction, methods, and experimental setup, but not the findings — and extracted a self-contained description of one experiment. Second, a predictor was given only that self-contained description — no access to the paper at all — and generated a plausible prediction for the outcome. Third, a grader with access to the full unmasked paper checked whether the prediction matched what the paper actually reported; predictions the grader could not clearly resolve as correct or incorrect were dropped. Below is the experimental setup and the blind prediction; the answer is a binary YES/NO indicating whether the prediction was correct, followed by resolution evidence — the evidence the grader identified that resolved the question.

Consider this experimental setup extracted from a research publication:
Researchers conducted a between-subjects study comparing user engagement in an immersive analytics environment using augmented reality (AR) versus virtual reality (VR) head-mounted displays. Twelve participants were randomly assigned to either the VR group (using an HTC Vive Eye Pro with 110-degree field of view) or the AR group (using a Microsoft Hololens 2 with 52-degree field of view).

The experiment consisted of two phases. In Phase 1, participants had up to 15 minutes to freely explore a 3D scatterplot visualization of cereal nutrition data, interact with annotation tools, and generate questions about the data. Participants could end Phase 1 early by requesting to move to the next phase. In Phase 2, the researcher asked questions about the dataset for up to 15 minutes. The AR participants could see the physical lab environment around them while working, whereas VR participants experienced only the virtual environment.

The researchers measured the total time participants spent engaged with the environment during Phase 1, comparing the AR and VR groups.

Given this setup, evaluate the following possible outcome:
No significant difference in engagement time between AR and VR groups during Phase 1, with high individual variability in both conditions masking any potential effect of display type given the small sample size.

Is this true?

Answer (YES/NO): NO